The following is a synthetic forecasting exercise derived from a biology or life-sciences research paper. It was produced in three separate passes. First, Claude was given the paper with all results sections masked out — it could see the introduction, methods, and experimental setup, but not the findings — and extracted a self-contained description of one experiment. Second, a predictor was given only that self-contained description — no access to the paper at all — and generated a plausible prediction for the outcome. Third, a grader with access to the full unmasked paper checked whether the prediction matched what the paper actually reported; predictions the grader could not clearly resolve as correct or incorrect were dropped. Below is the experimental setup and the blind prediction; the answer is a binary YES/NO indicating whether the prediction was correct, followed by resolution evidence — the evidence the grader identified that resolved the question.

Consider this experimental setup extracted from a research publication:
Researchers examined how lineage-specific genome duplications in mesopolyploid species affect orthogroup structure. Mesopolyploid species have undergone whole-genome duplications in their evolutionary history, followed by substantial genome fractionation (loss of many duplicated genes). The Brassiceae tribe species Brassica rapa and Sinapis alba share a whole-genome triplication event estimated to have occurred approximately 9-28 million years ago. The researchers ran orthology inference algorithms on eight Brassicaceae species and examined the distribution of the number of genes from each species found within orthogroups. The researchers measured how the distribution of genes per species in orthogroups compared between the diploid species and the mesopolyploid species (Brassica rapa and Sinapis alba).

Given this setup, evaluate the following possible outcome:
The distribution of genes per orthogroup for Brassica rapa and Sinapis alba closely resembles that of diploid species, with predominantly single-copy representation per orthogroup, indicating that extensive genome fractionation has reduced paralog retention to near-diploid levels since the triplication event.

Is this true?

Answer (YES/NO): NO